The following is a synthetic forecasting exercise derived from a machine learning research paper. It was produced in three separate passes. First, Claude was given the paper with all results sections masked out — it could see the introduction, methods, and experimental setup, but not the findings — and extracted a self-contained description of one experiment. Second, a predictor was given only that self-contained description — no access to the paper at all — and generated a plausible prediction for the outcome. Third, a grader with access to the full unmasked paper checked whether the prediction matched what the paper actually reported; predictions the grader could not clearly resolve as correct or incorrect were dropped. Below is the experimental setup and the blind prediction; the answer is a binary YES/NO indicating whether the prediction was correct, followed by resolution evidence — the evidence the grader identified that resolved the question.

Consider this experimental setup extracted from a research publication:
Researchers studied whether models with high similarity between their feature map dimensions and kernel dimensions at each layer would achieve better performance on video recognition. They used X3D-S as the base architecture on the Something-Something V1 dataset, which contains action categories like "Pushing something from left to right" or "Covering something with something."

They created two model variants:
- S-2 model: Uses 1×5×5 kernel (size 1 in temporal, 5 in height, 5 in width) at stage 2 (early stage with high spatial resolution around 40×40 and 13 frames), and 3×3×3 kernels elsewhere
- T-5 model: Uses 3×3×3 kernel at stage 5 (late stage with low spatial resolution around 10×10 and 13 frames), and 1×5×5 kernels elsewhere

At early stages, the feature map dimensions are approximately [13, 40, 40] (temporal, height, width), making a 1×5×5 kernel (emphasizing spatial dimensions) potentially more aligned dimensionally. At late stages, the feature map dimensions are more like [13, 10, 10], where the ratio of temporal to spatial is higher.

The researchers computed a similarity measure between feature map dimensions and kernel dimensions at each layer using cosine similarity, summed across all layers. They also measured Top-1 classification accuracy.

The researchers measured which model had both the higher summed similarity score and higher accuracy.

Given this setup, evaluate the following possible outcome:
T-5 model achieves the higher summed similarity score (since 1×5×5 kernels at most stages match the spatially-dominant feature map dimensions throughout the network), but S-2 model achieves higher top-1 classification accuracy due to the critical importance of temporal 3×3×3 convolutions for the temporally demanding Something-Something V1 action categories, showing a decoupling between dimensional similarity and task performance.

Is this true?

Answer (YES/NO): NO